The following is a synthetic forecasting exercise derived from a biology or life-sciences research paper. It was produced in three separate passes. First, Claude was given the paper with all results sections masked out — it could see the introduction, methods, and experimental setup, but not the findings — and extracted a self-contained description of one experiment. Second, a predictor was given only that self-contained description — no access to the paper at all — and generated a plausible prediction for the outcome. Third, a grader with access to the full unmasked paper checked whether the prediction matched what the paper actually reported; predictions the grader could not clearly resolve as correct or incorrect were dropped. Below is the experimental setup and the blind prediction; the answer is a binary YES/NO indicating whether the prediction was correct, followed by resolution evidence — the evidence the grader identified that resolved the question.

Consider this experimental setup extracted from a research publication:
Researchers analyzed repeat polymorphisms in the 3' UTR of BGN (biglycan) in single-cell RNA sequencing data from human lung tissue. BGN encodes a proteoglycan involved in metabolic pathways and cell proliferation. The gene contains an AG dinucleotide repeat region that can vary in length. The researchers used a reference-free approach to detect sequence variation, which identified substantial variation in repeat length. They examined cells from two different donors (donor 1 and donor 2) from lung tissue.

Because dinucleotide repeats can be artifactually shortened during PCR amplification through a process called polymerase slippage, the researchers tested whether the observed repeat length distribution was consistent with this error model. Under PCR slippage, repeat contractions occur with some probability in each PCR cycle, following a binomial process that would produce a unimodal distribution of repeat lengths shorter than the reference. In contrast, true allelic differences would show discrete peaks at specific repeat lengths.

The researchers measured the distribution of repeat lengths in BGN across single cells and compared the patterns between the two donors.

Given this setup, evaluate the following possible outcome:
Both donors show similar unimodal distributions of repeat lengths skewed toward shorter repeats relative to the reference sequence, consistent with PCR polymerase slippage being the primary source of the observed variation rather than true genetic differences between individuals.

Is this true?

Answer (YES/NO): NO